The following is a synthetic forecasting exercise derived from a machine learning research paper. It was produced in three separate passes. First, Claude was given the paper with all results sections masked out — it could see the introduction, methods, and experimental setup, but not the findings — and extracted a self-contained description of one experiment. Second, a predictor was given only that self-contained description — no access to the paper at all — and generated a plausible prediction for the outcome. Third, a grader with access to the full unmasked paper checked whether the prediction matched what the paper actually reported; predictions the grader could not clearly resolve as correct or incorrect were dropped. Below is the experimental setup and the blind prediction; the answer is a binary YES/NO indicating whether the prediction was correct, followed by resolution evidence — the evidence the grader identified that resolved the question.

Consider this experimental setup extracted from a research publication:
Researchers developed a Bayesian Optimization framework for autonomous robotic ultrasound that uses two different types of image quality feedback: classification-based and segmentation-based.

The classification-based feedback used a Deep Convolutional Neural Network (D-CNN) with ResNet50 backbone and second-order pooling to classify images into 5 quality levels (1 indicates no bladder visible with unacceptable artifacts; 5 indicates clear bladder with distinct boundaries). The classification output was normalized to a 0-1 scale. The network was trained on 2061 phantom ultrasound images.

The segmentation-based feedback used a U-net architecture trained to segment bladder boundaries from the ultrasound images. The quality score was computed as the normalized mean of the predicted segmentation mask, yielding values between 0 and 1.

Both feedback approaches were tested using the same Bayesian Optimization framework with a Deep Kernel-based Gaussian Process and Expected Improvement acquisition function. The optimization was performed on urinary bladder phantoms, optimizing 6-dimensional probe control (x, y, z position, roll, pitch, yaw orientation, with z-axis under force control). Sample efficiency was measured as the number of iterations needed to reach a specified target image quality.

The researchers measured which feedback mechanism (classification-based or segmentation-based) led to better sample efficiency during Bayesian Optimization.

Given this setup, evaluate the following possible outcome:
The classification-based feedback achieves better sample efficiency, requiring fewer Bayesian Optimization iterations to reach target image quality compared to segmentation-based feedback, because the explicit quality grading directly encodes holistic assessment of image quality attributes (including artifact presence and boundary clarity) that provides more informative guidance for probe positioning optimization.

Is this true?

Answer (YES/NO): NO